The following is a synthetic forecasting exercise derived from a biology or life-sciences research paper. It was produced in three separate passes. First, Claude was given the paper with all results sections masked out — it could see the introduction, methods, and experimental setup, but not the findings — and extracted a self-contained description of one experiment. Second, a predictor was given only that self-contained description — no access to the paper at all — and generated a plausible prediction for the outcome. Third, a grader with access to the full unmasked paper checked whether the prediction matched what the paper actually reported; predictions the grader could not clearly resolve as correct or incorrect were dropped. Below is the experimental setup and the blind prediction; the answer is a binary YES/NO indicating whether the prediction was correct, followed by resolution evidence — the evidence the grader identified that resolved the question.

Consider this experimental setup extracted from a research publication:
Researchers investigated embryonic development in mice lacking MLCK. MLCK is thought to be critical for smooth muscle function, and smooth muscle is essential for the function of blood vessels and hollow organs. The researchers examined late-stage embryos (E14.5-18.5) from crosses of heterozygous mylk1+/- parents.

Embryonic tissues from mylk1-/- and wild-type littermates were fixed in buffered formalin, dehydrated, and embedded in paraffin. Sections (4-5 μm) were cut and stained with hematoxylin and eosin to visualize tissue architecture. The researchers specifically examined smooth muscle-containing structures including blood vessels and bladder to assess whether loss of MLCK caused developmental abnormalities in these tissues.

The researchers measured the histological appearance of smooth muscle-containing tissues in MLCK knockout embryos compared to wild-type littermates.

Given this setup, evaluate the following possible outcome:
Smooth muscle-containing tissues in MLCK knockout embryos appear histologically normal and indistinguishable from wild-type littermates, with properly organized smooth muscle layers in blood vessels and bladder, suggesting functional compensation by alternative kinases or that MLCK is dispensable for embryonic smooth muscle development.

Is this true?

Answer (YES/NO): NO